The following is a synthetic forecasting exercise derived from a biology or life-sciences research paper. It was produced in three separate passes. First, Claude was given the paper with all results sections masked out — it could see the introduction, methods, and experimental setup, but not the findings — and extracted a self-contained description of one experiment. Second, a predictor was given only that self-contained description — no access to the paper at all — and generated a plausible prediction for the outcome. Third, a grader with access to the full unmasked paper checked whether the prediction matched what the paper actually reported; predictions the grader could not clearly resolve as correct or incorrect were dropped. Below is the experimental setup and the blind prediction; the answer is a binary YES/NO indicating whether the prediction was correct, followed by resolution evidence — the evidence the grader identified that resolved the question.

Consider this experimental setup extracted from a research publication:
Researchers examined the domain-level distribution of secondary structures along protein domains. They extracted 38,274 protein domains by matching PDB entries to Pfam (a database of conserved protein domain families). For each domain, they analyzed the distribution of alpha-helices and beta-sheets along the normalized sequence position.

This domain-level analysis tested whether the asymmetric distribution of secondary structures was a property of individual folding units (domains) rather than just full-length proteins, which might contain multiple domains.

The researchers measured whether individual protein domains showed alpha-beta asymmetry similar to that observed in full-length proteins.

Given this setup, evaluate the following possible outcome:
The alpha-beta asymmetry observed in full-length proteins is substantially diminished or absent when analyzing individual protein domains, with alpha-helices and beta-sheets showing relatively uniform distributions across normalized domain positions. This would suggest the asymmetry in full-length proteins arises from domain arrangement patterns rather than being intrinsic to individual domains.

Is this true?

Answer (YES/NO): NO